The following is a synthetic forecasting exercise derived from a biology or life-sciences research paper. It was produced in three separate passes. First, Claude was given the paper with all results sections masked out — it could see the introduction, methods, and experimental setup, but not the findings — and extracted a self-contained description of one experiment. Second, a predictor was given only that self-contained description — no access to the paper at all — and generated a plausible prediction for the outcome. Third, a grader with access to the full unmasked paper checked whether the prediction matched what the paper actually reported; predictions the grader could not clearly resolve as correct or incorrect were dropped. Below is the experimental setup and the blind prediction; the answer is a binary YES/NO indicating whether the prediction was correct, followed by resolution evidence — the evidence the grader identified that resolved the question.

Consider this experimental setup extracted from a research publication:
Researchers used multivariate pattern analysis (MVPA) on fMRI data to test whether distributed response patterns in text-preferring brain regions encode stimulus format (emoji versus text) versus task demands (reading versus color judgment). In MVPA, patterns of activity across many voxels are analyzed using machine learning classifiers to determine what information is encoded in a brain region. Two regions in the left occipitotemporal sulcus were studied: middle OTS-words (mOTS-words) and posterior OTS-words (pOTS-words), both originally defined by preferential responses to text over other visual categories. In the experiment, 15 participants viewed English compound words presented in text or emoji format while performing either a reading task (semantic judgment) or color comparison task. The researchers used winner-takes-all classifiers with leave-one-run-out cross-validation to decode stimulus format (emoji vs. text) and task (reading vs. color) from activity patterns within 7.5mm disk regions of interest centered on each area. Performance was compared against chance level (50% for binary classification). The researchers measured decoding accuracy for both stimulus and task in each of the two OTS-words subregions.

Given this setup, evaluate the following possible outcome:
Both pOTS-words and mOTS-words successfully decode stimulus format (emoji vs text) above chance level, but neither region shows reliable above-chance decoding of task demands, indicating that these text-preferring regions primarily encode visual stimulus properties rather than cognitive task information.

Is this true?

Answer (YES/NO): NO